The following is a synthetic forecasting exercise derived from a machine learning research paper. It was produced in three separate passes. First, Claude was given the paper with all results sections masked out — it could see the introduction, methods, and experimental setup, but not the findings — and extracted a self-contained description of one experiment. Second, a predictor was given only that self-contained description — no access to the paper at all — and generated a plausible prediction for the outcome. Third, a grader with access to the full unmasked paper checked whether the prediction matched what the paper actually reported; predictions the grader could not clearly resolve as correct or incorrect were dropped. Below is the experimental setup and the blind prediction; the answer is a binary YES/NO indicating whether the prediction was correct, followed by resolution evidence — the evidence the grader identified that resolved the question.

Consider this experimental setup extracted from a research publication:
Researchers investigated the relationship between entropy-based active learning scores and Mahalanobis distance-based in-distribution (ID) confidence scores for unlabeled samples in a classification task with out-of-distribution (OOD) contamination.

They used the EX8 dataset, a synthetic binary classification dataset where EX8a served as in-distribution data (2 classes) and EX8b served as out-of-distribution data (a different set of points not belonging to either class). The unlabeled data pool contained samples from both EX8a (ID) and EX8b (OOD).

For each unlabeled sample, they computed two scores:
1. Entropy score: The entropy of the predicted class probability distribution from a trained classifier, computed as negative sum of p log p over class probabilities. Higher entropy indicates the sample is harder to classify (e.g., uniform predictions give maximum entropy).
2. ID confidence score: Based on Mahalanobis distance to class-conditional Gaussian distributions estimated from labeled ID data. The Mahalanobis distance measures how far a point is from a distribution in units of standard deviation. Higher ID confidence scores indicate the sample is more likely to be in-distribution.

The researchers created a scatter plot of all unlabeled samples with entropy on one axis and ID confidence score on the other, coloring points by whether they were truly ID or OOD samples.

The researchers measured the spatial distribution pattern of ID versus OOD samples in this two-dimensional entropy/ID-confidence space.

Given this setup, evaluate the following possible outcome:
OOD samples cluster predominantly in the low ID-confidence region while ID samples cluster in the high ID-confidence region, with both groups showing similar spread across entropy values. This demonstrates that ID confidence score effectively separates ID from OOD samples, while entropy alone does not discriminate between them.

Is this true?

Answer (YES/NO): NO